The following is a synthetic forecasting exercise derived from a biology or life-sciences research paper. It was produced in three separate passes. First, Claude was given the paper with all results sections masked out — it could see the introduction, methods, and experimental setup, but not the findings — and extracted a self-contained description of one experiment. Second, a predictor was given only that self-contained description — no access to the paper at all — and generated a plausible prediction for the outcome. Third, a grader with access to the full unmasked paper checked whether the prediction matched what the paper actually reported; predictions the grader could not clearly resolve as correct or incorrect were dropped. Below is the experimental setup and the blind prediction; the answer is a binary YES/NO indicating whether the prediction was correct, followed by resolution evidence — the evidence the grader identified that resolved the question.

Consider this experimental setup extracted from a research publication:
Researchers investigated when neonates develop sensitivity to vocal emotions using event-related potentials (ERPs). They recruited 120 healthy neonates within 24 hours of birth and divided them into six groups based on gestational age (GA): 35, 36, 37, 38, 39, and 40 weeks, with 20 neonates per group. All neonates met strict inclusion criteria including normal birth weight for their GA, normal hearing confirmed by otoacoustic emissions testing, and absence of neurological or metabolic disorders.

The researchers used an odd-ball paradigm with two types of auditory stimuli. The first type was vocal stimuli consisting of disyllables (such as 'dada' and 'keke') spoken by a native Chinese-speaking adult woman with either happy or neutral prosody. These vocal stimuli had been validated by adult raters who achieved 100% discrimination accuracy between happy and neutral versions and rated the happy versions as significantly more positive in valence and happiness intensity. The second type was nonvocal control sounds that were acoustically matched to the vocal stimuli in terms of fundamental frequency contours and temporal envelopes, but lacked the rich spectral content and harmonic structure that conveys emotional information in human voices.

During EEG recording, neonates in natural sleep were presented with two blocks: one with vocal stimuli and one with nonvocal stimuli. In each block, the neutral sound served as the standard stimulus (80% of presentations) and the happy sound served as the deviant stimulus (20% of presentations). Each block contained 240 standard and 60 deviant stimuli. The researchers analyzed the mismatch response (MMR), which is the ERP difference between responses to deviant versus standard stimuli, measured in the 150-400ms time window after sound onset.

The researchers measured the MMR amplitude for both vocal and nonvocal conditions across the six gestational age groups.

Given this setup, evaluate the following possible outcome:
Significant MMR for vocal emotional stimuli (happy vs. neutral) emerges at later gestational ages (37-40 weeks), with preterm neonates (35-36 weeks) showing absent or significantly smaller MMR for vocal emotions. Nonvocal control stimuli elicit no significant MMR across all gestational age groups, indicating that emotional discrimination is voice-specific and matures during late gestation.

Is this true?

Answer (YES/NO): YES